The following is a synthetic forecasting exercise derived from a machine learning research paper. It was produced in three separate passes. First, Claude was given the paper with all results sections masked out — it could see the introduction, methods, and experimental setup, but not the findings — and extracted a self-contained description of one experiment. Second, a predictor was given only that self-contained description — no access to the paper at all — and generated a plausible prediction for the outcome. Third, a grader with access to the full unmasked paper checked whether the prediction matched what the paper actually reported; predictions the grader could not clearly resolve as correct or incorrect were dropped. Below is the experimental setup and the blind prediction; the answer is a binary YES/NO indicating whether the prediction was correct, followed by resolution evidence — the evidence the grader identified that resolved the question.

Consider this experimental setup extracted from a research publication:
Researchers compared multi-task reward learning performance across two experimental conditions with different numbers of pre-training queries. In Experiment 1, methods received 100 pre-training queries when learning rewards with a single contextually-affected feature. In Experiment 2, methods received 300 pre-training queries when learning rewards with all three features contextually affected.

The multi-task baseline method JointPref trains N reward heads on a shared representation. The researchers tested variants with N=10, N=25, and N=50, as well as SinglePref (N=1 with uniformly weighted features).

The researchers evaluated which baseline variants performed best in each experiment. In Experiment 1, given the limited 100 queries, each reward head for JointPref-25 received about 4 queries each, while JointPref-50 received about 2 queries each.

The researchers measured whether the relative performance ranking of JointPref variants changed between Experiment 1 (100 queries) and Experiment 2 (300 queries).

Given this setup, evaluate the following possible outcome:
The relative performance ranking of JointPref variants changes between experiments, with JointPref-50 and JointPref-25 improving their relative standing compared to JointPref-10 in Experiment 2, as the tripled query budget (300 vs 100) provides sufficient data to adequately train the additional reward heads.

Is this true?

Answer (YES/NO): NO